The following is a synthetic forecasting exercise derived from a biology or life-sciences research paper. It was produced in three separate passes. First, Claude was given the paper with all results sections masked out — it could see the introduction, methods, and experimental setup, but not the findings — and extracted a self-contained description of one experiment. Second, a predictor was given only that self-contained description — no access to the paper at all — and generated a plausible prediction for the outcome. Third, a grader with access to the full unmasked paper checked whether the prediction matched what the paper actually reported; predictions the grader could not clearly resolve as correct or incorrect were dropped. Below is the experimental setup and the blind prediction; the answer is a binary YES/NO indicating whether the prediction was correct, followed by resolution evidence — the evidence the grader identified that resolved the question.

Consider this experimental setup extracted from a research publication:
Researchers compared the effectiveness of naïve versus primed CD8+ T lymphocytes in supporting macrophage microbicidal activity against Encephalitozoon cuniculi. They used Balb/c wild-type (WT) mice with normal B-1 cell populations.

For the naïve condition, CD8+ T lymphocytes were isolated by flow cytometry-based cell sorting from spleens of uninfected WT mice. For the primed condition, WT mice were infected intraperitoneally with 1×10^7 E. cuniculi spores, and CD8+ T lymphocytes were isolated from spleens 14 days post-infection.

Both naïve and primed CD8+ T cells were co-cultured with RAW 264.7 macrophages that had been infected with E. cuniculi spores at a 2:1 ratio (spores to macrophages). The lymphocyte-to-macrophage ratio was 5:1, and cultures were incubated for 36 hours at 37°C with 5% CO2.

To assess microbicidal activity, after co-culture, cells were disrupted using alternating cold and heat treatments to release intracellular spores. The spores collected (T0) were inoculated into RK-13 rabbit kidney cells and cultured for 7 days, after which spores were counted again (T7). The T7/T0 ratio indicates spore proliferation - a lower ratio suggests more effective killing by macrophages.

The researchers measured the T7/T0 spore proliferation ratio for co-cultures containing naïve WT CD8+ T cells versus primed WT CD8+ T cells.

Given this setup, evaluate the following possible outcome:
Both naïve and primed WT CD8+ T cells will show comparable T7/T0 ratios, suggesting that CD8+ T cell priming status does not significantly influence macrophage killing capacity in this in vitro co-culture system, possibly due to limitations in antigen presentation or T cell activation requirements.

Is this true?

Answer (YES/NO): NO